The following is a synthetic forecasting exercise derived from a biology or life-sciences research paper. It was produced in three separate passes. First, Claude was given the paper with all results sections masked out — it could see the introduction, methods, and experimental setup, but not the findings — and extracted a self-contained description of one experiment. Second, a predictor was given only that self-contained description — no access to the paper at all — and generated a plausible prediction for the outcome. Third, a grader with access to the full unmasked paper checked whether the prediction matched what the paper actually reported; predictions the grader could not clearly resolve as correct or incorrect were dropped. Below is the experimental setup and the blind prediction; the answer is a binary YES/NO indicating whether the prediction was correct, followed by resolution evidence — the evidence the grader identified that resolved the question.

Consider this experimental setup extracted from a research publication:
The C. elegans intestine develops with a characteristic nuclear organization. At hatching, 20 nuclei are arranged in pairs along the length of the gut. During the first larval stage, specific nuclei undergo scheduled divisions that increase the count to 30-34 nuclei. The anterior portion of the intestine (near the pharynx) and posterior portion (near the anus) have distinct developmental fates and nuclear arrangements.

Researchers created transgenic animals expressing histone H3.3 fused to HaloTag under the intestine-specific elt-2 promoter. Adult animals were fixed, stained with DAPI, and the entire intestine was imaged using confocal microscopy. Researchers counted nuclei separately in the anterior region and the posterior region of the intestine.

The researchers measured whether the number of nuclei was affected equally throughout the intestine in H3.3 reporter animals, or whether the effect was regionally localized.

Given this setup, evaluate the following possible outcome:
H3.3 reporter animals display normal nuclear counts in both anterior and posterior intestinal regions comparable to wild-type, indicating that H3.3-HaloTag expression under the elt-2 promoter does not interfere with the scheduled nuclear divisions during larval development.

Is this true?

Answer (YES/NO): NO